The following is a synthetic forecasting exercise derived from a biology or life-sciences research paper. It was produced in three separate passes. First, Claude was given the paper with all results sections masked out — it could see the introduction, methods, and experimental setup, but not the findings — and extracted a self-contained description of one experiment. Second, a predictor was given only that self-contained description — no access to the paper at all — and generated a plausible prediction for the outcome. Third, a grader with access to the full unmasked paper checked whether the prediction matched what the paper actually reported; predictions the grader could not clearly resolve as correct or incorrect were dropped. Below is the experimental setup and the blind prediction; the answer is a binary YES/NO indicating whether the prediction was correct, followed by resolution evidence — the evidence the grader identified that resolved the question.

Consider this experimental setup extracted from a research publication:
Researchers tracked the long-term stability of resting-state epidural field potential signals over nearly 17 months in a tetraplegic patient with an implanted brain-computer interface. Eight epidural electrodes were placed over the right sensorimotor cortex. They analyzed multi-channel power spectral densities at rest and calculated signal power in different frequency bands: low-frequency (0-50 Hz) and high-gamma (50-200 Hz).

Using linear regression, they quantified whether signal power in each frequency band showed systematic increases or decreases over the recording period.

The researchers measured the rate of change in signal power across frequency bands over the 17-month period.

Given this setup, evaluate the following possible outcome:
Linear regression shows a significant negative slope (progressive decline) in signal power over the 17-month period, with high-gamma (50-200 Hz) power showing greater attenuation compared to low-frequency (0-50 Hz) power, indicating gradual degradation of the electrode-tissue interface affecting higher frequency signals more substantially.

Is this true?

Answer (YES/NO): NO